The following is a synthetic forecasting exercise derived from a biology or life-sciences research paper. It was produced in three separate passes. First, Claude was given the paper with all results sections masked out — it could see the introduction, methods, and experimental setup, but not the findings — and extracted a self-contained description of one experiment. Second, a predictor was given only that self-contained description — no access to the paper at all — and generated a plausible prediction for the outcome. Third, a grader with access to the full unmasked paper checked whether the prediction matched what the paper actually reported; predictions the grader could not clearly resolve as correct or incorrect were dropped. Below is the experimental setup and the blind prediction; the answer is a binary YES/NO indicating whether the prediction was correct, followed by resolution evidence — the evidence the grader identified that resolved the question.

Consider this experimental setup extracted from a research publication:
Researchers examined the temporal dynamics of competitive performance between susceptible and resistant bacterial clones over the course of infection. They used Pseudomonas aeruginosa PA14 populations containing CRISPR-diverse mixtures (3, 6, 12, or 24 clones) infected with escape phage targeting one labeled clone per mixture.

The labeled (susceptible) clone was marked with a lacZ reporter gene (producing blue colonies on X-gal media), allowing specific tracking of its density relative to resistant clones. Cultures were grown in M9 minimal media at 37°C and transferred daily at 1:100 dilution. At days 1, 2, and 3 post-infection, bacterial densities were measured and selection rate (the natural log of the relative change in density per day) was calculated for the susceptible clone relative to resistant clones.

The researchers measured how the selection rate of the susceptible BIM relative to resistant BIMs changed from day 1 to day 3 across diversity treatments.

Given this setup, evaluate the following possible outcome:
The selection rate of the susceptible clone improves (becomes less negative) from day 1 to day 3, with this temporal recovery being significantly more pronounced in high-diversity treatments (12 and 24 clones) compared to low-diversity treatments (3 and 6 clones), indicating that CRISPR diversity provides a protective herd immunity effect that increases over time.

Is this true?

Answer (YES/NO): NO